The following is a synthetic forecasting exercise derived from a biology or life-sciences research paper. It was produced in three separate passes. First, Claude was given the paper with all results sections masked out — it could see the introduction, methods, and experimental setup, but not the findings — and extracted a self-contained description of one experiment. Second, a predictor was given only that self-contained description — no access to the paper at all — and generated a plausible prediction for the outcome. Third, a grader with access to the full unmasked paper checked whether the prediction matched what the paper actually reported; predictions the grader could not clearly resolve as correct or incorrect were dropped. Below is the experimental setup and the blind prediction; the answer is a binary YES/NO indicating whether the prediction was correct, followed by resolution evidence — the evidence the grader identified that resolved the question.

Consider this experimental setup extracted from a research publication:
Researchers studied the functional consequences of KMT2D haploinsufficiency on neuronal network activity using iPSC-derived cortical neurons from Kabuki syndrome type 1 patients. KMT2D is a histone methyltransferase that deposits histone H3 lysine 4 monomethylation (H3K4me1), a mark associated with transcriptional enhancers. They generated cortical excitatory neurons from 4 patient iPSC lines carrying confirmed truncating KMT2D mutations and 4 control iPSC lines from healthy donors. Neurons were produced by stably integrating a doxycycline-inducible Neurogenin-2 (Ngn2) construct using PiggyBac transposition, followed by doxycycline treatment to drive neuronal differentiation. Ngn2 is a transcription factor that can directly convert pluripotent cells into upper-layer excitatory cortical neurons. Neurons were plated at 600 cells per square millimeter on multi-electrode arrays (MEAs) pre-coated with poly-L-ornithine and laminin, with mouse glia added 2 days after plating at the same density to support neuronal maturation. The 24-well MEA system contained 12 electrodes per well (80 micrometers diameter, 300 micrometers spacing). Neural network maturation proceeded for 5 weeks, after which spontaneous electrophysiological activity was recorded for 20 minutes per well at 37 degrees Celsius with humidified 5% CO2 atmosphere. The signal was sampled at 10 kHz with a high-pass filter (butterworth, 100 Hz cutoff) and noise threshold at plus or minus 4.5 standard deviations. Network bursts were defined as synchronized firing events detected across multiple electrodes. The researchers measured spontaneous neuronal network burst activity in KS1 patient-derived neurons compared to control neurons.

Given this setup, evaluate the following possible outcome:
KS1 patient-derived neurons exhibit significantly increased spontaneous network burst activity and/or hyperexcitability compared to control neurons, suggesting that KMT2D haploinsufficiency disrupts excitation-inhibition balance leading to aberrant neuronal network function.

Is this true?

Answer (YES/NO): NO